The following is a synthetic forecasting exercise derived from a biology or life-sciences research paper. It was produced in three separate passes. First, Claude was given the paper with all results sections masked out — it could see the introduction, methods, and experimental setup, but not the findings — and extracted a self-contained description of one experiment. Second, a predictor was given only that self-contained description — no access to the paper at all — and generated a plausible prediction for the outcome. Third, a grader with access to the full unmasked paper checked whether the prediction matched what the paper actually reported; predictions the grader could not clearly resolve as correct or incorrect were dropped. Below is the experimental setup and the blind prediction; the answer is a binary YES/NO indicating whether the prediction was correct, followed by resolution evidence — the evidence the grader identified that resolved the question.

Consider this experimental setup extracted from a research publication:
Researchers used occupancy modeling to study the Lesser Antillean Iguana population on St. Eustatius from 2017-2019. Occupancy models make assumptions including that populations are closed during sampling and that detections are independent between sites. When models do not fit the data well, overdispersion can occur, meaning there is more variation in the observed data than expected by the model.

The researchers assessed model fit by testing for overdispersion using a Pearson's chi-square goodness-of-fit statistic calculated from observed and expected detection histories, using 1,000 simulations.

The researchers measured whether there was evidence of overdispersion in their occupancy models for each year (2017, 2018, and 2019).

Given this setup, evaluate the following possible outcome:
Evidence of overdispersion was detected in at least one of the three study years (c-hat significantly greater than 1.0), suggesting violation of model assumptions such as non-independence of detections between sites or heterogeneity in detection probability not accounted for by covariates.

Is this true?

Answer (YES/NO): YES